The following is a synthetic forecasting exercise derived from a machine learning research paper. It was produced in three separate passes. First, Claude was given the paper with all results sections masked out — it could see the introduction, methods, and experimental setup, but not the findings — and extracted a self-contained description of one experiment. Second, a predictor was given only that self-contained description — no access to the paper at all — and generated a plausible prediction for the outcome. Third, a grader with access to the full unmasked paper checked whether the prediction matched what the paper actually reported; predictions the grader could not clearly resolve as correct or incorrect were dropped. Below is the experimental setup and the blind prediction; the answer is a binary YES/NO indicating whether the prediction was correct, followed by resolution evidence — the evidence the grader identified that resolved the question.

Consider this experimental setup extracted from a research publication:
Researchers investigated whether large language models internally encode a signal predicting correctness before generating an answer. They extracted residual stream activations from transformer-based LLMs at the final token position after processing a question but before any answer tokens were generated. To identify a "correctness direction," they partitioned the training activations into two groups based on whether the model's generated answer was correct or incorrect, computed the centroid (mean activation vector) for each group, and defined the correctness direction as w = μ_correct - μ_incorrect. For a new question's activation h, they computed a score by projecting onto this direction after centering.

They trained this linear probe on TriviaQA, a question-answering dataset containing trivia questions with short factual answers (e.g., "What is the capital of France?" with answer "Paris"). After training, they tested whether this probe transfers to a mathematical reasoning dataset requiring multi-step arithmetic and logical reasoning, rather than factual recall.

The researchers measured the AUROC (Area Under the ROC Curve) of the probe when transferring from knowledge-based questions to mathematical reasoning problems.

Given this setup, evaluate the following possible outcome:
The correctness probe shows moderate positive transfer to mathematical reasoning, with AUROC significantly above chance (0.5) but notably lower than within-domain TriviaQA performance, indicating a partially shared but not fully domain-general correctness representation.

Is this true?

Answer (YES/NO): NO